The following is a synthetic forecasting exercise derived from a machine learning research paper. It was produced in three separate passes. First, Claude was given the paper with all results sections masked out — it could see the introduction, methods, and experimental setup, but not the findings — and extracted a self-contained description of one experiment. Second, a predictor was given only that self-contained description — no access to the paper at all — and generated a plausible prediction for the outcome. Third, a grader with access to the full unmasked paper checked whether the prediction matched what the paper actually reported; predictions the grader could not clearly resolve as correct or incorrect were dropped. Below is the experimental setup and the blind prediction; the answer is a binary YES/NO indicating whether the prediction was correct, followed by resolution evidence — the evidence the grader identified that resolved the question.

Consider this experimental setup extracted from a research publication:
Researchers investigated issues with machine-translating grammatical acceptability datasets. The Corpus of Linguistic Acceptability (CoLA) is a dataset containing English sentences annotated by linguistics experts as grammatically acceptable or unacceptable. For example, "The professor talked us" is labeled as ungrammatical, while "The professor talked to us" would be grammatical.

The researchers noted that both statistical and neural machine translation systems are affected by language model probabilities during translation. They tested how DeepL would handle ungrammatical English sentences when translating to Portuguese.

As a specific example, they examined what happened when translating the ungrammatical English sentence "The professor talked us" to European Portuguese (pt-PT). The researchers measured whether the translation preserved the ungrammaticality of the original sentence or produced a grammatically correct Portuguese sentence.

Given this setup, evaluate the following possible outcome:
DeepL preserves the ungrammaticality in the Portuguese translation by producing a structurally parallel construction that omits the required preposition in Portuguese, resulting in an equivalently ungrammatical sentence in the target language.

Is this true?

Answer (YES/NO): NO